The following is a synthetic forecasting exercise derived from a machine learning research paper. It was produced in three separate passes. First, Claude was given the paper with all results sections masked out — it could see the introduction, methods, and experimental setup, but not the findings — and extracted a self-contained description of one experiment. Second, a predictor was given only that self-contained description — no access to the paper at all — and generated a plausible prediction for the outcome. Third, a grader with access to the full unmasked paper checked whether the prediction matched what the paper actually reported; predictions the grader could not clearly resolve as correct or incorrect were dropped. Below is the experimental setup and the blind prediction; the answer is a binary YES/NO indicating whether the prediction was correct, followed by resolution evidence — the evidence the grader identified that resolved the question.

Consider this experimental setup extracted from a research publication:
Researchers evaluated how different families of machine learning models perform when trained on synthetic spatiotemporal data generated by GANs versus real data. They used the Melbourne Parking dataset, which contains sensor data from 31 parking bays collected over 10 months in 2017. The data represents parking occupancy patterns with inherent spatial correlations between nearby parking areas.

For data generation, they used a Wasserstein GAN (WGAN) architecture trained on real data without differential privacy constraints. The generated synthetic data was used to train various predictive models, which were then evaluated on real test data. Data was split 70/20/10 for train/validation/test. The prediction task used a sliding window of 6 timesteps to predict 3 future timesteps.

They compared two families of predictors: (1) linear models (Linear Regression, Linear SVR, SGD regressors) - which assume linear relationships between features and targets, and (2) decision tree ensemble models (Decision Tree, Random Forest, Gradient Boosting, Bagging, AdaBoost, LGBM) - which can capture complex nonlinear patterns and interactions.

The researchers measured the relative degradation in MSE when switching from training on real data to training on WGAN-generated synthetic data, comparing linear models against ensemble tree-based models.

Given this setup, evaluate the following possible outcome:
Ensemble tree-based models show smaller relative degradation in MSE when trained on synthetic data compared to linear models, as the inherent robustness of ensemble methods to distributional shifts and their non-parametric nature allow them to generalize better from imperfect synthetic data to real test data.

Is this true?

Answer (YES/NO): NO